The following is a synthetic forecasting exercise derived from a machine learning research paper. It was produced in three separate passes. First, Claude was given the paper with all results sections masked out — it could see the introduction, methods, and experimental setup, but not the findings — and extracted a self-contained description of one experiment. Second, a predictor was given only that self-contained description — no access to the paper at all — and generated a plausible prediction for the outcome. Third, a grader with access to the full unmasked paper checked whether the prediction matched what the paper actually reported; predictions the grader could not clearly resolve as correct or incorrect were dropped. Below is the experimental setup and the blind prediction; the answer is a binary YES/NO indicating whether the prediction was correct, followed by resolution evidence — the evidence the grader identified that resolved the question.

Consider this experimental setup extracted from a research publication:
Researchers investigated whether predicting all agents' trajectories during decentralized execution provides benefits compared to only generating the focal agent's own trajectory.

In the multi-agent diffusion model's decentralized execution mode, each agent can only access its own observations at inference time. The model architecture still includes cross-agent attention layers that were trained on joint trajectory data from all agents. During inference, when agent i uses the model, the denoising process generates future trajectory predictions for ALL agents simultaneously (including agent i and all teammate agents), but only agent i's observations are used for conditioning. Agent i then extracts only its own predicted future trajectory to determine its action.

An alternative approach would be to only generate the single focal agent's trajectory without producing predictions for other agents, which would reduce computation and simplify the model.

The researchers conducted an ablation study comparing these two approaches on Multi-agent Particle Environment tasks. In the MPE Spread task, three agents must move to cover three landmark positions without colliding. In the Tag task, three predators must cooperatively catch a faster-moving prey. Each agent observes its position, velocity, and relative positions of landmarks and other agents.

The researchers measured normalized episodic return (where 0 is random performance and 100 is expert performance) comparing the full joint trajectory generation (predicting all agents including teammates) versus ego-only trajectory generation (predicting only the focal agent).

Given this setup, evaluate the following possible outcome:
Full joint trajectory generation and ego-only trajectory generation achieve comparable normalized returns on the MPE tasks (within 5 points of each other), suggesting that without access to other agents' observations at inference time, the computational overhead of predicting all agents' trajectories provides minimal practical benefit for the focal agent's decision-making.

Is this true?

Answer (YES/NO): NO